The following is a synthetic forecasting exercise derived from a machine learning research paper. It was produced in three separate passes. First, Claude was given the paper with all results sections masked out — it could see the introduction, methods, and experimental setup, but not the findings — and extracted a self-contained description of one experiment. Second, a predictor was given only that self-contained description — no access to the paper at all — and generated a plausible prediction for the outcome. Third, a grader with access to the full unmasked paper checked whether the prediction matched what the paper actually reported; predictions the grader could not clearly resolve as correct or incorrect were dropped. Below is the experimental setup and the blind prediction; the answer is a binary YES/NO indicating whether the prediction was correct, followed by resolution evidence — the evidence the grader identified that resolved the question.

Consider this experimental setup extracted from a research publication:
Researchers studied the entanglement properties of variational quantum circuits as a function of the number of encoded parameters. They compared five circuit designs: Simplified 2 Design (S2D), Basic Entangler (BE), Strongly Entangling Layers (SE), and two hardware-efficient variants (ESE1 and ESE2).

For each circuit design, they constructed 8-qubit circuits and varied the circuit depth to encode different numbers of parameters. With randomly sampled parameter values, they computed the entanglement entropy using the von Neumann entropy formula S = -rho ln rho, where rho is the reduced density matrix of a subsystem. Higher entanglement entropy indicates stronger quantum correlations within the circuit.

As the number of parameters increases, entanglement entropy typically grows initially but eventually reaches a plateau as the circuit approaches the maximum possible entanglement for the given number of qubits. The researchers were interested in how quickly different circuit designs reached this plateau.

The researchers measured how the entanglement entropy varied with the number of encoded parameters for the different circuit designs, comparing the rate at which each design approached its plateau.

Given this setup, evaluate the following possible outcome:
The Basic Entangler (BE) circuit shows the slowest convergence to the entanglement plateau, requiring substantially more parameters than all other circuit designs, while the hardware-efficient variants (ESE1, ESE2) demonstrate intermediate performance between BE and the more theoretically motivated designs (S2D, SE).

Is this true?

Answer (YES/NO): NO